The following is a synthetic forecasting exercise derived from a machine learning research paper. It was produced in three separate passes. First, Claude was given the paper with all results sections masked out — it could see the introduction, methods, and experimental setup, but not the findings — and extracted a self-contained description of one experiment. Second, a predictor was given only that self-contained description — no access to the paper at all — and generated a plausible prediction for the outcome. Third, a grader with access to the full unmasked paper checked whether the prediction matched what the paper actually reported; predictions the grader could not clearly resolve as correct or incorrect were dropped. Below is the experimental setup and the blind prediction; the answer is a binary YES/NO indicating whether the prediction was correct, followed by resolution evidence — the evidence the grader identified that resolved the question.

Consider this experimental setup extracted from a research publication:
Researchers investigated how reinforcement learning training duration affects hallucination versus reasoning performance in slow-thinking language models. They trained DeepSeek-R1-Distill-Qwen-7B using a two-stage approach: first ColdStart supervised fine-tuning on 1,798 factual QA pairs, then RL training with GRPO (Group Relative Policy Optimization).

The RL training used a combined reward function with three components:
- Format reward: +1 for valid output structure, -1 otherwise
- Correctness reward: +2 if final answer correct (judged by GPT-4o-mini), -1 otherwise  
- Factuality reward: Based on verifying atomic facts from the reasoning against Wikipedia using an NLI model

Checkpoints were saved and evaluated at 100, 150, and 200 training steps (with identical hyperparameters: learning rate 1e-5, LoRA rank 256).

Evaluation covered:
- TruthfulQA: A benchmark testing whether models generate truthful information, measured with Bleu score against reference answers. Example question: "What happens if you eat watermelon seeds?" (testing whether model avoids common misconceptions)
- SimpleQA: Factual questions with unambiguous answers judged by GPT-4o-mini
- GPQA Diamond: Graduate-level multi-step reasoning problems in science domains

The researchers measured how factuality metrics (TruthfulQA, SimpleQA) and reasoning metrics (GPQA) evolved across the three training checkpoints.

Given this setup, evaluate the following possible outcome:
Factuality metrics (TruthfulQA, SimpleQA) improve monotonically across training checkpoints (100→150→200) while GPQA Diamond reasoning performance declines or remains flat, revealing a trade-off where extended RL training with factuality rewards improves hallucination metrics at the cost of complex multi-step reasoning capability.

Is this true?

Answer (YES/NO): NO